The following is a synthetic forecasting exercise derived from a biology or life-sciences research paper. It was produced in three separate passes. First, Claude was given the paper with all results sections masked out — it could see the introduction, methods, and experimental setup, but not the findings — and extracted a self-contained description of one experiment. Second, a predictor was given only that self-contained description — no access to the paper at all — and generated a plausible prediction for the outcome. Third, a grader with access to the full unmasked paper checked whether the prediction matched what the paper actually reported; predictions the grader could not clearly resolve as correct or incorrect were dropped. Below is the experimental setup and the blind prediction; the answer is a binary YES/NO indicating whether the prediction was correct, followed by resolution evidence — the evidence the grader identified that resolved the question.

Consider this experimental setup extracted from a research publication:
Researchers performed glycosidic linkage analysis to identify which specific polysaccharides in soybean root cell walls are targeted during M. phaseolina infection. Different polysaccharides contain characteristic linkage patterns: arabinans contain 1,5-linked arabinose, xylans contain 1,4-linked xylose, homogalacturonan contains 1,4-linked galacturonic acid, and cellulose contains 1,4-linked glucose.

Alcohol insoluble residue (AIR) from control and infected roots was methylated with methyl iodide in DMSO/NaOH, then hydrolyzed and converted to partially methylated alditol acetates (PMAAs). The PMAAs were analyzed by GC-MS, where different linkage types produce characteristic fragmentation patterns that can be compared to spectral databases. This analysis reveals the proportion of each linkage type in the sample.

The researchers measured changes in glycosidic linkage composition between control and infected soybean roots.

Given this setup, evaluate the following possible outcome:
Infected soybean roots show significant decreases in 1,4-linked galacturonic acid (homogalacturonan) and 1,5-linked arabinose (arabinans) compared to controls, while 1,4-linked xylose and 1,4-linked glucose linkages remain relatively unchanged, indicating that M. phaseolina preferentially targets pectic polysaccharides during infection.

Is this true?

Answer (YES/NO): NO